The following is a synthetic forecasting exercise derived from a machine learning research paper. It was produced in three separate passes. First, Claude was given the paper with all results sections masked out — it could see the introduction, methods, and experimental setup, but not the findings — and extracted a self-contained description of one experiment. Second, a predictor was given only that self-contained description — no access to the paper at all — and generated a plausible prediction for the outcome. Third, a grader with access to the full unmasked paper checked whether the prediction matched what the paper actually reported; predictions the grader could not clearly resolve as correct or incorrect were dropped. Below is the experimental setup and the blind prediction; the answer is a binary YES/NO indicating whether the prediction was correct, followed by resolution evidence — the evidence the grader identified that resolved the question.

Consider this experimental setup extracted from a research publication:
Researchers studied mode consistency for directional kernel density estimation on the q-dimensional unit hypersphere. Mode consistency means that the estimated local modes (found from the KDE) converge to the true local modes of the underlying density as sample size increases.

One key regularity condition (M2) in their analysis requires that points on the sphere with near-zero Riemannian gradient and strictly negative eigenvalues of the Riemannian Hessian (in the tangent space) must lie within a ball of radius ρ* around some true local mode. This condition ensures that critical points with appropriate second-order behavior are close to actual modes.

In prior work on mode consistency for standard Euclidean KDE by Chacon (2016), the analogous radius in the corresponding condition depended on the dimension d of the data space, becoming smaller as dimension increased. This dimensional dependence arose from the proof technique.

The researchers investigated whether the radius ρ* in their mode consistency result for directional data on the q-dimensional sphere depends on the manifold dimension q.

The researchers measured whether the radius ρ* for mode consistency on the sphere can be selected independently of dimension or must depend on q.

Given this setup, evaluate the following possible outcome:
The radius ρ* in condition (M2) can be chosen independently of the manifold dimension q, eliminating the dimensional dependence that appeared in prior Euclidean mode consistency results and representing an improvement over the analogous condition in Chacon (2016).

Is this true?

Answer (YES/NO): YES